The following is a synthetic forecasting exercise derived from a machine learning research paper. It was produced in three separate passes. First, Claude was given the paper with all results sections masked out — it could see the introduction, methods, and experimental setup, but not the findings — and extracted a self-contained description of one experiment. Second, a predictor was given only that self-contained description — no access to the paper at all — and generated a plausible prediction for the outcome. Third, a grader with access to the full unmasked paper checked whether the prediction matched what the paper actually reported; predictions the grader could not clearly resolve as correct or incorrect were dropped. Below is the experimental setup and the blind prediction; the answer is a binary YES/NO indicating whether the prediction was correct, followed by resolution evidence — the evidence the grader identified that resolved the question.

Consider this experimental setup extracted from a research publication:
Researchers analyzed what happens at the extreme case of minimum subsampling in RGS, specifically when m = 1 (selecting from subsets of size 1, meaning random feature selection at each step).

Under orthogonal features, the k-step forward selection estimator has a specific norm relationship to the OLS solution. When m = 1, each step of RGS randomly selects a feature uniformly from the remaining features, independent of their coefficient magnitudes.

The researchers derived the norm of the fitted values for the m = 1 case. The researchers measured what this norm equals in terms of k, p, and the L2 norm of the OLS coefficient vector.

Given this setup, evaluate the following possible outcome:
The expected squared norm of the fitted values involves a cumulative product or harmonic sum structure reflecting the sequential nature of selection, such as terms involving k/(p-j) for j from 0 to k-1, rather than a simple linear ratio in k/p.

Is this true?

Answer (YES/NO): NO